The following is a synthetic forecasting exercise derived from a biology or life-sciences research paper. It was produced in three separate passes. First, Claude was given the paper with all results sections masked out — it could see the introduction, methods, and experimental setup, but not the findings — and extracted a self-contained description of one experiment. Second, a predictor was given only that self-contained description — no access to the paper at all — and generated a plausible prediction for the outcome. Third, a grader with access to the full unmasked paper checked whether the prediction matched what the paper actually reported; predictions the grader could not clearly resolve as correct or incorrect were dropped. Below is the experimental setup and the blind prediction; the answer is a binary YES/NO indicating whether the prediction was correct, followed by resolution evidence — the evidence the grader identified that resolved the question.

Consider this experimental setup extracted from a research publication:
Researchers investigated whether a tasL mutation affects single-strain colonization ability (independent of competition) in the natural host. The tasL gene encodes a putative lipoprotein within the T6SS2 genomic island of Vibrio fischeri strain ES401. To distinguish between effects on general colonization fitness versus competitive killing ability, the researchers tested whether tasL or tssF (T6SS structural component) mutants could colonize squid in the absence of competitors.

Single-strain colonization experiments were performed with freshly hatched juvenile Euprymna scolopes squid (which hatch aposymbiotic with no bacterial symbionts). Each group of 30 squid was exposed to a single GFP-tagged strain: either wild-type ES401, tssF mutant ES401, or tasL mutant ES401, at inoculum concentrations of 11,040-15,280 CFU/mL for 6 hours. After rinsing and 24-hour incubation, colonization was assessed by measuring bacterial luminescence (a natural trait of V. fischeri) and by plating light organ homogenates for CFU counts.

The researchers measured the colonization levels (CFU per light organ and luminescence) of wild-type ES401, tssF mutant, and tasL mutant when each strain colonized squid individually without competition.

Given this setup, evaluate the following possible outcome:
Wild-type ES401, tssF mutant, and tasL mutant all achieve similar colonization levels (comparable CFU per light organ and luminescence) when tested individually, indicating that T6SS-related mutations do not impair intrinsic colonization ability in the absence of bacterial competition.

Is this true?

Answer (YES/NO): YES